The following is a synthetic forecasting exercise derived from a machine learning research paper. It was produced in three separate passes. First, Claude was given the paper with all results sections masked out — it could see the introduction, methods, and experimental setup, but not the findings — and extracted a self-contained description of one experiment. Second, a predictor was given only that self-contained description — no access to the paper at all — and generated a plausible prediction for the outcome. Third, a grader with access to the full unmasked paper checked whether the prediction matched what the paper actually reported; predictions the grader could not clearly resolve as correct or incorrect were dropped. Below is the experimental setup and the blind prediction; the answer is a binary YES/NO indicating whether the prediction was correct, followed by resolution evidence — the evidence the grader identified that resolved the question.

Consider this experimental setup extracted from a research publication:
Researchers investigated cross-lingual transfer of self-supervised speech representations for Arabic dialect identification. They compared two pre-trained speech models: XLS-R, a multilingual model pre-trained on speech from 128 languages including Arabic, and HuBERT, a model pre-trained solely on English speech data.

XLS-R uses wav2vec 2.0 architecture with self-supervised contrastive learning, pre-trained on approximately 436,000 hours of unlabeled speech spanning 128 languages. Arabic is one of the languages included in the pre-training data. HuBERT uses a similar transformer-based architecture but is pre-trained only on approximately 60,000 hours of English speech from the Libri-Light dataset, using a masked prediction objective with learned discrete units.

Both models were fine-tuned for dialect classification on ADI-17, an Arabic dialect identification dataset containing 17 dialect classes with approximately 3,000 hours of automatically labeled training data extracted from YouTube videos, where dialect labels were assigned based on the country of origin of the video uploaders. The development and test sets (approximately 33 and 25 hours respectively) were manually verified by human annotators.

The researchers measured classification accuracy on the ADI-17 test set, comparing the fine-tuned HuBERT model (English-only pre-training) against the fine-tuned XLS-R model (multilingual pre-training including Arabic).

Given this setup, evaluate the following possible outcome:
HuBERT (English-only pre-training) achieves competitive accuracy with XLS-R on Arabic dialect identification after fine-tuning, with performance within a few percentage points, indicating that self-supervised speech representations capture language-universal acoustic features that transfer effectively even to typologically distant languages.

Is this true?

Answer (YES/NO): NO